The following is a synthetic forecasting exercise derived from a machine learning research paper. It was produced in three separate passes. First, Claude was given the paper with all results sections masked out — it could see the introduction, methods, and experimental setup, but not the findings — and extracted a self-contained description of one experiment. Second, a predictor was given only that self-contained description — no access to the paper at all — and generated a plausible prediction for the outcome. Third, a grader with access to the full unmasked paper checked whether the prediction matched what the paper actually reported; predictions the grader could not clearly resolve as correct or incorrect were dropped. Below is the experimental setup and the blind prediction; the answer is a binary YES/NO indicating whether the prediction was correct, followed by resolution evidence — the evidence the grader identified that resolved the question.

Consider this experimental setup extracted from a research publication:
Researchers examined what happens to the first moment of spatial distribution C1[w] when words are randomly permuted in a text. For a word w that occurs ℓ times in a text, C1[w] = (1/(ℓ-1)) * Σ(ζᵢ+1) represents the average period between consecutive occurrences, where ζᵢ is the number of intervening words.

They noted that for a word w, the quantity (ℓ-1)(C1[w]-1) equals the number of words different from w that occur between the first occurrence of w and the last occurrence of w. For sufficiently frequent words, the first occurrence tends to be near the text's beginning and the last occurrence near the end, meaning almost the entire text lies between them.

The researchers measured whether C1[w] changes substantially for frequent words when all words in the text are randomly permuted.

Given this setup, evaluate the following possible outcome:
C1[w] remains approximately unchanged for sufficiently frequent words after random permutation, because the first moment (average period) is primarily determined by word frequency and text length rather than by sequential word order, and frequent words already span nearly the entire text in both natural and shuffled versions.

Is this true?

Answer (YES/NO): YES